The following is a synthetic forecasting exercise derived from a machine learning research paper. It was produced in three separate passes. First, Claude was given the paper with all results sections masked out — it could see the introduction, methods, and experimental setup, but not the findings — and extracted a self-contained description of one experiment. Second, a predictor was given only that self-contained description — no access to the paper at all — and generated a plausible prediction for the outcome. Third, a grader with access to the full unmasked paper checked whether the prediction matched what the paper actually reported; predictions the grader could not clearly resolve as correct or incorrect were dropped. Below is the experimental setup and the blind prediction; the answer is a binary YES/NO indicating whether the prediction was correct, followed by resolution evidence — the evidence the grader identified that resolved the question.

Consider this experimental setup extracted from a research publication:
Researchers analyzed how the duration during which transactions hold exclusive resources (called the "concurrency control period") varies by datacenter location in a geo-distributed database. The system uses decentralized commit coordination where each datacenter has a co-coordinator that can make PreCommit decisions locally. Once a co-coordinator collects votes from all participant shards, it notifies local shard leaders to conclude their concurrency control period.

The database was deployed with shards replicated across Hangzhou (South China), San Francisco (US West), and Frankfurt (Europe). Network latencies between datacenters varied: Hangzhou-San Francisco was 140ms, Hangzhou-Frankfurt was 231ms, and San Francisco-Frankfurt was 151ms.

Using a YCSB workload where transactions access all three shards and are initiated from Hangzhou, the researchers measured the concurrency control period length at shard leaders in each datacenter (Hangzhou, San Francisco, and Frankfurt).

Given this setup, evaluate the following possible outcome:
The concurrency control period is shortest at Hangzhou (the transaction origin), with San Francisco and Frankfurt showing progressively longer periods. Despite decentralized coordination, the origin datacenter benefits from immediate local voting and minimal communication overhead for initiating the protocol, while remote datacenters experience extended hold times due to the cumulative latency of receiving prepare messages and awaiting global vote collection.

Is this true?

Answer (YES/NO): NO